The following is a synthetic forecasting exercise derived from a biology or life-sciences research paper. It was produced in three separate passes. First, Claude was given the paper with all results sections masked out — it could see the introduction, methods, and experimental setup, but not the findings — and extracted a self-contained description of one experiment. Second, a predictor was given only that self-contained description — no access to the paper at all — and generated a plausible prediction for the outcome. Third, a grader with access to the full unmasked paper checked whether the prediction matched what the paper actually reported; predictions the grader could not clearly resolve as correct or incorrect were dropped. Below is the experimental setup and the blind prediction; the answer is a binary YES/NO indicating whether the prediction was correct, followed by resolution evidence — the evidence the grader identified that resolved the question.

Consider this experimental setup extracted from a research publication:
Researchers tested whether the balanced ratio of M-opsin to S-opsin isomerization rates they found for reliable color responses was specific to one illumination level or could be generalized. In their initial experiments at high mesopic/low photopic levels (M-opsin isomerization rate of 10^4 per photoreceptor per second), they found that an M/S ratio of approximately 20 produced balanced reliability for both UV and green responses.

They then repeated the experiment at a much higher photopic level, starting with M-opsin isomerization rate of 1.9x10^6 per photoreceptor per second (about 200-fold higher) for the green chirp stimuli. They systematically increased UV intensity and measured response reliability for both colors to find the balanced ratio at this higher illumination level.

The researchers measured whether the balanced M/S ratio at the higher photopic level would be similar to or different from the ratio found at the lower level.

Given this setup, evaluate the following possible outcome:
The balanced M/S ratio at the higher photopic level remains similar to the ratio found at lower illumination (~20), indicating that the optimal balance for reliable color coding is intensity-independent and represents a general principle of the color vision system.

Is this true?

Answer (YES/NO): YES